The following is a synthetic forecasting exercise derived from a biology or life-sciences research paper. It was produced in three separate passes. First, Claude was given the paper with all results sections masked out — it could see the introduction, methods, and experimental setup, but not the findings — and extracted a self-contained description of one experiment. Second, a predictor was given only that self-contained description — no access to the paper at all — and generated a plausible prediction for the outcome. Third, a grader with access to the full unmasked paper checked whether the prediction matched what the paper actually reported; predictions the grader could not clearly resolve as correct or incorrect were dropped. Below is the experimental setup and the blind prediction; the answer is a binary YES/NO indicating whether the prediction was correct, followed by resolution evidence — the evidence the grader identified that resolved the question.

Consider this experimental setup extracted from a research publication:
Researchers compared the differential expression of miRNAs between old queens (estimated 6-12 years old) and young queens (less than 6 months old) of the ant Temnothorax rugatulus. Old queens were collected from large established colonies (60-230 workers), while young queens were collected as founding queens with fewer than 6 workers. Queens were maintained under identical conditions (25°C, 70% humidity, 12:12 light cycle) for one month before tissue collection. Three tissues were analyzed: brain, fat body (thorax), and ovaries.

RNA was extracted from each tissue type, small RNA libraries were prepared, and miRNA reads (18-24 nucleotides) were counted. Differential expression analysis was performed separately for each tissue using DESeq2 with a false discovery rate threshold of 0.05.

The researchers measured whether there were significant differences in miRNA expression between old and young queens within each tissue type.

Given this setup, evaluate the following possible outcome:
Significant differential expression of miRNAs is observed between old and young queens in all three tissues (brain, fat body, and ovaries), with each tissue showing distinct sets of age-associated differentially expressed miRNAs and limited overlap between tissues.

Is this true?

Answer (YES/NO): NO